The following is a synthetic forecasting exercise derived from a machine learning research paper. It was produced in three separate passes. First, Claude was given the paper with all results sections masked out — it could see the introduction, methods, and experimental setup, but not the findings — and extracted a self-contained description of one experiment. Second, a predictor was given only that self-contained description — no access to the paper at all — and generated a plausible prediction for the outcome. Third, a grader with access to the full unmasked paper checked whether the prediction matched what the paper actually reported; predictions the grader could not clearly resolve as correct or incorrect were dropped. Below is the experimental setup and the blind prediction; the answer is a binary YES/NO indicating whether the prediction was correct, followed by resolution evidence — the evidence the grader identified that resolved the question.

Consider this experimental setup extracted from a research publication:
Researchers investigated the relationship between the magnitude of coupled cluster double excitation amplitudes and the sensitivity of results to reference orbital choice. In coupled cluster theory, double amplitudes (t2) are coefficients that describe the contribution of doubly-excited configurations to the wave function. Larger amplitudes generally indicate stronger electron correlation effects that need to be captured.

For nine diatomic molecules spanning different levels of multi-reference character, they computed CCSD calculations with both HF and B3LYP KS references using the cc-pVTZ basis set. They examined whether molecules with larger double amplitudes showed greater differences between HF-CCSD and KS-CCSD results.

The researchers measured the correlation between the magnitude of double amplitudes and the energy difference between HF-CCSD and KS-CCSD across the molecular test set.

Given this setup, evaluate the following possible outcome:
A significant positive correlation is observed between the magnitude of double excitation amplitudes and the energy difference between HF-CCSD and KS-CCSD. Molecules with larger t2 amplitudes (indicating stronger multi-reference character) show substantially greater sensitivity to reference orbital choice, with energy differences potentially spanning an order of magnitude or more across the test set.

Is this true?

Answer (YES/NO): YES